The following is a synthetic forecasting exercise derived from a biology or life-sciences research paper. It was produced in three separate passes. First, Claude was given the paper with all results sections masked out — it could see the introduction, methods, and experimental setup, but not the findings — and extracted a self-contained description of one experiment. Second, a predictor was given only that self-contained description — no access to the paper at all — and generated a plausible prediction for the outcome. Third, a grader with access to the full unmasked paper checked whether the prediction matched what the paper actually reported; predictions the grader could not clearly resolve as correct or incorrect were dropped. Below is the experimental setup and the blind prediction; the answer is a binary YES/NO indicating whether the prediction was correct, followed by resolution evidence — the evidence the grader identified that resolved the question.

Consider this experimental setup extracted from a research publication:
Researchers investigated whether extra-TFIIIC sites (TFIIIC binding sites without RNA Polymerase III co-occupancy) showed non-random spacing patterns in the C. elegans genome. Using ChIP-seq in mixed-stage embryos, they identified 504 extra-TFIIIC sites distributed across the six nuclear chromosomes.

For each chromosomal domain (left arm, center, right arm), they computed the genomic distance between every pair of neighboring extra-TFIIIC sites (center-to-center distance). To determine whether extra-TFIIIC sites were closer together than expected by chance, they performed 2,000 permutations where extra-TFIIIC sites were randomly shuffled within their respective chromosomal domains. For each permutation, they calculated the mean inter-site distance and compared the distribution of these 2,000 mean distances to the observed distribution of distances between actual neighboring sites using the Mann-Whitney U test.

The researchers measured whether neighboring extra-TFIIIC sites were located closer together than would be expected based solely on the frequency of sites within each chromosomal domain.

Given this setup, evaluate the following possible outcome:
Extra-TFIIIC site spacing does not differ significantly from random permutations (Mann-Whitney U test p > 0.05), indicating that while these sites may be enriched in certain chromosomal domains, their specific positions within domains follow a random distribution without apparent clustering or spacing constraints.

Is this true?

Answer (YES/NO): NO